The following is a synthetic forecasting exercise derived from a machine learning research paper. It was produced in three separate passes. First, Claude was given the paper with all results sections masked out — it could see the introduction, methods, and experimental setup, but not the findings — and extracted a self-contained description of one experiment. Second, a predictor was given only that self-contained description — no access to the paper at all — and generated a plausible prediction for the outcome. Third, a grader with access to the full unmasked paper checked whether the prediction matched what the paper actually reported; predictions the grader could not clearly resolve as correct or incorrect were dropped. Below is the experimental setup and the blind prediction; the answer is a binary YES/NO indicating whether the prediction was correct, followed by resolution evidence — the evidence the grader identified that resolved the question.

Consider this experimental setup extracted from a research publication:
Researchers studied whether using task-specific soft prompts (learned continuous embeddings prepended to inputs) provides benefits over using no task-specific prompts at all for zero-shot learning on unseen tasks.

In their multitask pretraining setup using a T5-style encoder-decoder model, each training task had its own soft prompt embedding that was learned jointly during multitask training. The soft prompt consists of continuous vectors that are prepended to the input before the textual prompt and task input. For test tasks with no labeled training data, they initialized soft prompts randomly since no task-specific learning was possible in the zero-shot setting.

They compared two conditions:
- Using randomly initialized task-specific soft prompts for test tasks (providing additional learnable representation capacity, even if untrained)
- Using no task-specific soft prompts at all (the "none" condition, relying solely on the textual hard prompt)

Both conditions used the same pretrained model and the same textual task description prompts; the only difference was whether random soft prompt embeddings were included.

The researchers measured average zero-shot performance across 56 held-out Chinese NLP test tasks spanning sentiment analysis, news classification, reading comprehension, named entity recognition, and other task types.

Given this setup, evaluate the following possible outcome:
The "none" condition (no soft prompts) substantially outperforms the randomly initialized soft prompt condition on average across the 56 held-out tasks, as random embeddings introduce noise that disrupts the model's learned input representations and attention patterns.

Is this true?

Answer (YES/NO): NO